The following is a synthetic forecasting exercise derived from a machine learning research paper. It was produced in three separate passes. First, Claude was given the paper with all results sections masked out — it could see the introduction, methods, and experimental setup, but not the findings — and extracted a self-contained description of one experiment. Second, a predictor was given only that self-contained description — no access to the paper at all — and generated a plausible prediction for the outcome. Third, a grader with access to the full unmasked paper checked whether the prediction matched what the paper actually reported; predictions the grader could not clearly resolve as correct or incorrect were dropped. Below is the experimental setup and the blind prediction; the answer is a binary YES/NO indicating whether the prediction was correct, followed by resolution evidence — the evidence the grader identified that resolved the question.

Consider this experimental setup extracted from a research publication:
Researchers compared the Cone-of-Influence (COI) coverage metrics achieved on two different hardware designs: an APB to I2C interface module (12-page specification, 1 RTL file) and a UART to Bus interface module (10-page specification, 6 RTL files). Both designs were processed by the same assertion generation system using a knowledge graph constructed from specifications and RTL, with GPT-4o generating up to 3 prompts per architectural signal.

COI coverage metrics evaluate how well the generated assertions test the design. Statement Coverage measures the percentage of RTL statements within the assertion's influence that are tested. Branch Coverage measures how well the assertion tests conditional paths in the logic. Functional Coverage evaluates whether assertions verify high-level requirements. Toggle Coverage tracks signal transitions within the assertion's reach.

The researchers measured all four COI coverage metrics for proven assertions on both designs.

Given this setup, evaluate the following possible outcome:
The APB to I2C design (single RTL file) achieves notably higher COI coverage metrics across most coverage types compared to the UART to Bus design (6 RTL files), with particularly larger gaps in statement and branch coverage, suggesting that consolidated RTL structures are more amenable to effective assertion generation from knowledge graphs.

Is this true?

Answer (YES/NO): YES